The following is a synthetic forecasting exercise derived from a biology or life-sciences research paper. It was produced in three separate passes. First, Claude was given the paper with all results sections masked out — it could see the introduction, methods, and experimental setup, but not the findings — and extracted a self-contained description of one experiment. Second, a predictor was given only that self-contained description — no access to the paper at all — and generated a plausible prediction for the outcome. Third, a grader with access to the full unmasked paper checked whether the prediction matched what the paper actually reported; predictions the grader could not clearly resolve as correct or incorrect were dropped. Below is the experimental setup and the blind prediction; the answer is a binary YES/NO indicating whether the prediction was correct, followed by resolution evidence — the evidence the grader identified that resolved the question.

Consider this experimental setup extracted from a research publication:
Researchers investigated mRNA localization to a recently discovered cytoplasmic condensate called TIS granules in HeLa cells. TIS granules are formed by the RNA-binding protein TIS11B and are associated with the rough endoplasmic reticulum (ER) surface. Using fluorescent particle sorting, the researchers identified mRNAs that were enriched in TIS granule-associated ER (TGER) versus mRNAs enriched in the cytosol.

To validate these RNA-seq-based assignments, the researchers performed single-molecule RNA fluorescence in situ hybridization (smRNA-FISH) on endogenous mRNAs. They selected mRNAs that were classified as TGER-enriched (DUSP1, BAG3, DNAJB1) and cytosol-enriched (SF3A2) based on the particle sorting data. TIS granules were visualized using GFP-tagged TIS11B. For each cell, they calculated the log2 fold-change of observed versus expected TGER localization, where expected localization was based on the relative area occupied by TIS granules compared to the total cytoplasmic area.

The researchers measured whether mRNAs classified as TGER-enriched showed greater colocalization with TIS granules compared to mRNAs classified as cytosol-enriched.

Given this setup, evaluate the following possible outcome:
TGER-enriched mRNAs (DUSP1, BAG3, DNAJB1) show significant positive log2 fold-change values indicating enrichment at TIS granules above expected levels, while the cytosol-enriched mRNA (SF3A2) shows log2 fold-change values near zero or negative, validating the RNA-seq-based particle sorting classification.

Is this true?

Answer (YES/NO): YES